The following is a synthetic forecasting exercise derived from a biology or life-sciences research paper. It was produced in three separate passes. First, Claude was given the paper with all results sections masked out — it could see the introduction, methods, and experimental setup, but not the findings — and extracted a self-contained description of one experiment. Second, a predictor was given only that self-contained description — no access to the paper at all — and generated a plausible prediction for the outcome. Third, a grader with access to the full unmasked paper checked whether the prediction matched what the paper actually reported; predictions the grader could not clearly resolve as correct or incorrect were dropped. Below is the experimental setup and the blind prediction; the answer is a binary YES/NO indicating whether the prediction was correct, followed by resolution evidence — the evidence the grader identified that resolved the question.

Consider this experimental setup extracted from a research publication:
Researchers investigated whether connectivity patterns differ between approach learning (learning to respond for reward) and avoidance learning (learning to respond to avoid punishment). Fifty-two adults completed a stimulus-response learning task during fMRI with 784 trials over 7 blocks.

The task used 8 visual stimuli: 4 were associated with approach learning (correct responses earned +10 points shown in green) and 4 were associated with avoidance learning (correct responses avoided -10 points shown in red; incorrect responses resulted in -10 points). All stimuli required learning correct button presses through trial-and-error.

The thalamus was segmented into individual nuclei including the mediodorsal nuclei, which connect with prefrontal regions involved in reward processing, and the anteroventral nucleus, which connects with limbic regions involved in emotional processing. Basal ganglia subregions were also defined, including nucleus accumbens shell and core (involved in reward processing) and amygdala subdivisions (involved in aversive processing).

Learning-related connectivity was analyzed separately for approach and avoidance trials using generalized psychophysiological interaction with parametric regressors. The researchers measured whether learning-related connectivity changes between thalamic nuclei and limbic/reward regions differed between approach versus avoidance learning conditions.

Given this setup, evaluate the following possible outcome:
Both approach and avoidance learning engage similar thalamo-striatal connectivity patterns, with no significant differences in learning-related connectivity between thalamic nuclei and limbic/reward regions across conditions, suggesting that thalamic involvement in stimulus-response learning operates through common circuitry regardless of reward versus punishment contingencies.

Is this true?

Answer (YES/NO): YES